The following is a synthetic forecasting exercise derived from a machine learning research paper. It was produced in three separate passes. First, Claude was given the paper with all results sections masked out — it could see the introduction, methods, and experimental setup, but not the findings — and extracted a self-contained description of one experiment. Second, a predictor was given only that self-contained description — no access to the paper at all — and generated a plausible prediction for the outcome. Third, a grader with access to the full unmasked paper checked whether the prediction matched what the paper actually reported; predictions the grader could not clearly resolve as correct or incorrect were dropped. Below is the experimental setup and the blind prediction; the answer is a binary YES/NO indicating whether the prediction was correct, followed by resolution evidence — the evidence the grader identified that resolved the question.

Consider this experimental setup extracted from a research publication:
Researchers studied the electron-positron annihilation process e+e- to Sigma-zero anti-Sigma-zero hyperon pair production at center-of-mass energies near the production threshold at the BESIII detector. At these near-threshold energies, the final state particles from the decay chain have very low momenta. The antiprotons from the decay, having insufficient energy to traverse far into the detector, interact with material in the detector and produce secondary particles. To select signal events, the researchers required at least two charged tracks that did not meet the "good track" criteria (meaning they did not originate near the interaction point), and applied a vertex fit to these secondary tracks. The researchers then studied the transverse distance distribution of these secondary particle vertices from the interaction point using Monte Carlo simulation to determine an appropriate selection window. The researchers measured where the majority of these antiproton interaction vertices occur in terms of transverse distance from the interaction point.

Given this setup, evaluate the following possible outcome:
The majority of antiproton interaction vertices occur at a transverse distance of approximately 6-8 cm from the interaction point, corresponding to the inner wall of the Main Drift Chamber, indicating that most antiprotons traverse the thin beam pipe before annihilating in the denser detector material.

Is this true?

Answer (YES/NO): NO